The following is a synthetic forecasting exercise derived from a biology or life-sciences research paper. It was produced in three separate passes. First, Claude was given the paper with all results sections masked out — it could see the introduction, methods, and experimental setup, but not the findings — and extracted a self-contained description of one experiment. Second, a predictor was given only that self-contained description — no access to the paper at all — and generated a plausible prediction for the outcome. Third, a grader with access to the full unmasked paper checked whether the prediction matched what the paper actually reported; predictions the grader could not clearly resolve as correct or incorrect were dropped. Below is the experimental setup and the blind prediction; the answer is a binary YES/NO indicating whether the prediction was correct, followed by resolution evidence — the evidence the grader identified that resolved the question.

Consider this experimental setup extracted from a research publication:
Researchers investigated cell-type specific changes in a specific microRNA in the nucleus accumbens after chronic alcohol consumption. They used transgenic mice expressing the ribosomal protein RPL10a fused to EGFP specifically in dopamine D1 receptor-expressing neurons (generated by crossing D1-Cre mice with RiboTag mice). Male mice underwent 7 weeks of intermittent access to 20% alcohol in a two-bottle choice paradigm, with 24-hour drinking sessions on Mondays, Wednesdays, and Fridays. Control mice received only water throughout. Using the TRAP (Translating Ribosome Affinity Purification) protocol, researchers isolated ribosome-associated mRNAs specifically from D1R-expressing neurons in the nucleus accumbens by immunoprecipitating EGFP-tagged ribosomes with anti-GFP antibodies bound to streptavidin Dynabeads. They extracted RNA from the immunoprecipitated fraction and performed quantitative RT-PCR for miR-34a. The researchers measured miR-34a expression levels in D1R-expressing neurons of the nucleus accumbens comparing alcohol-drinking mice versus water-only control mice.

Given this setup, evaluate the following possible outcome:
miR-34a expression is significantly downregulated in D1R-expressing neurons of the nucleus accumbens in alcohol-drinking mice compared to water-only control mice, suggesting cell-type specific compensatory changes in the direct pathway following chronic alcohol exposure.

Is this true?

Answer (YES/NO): NO